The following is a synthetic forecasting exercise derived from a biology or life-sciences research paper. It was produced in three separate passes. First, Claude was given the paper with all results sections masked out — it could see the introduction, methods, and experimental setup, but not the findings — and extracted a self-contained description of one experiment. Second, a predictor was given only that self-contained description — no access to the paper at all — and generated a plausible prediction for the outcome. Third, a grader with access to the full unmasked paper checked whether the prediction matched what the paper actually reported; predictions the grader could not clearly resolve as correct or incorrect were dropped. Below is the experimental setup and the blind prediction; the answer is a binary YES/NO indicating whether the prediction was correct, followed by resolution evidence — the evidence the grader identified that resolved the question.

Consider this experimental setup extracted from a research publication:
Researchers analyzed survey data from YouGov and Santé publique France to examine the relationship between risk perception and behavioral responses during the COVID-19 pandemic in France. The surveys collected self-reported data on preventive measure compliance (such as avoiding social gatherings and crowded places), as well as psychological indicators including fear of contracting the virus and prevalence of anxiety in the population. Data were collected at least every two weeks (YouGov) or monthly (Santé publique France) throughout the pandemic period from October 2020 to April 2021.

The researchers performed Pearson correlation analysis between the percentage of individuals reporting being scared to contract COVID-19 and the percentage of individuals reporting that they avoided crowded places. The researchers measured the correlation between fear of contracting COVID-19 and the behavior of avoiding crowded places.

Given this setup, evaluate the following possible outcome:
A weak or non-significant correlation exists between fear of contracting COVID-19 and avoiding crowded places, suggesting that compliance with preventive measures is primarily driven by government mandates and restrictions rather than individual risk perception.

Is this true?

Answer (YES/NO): NO